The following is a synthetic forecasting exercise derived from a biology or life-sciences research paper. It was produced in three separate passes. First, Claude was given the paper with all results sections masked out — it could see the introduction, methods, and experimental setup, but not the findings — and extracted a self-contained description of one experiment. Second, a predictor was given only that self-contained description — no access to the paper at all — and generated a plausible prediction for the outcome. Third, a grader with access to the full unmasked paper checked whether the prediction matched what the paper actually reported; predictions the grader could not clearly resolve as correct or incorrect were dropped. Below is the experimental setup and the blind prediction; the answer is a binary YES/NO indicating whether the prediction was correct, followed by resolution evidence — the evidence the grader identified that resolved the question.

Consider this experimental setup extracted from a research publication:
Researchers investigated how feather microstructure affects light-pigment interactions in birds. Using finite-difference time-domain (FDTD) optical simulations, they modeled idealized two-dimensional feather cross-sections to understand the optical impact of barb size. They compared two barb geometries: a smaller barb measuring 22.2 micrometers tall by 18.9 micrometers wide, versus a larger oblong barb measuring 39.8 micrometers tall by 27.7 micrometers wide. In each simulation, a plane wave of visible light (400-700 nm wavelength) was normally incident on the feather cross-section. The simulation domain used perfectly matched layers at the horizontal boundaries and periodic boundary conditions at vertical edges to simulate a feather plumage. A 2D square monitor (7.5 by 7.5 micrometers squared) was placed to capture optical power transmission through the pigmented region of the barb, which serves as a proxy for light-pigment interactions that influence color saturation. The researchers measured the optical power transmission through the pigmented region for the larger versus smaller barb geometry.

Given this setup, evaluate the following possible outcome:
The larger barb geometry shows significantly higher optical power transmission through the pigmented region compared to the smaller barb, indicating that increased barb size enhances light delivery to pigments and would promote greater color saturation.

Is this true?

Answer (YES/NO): YES